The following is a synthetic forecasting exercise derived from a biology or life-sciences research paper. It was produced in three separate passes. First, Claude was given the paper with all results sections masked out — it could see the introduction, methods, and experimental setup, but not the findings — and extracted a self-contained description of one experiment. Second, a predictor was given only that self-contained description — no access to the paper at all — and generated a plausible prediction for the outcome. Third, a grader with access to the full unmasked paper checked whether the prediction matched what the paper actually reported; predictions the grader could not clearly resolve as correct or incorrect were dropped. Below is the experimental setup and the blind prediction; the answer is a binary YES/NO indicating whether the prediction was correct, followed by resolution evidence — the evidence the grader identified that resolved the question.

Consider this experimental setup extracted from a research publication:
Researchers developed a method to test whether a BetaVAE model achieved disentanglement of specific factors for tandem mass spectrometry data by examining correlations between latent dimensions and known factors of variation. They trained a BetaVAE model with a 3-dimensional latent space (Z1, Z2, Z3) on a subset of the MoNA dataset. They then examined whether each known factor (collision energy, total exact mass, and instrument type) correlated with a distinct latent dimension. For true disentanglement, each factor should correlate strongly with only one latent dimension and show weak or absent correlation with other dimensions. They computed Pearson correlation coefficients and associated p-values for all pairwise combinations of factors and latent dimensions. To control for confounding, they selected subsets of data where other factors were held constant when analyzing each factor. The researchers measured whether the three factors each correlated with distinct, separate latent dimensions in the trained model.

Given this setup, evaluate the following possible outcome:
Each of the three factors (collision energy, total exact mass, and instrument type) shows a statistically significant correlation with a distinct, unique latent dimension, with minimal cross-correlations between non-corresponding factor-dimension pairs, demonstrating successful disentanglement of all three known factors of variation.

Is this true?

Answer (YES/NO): YES